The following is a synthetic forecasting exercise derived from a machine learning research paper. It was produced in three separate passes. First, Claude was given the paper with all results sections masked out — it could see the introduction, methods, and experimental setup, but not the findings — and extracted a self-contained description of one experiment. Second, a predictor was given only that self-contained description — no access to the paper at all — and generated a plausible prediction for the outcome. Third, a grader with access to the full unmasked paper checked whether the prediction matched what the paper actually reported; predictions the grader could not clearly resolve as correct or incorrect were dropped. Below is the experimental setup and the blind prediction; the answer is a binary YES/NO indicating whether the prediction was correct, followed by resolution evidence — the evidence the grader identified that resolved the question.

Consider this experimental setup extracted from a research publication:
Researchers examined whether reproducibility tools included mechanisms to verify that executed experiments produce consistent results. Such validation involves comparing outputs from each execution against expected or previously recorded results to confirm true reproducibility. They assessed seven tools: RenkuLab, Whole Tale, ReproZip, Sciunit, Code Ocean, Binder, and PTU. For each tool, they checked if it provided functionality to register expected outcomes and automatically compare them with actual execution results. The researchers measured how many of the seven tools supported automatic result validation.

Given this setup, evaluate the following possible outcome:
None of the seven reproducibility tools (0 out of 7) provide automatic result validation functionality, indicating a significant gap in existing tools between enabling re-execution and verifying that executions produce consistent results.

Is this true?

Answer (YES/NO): YES